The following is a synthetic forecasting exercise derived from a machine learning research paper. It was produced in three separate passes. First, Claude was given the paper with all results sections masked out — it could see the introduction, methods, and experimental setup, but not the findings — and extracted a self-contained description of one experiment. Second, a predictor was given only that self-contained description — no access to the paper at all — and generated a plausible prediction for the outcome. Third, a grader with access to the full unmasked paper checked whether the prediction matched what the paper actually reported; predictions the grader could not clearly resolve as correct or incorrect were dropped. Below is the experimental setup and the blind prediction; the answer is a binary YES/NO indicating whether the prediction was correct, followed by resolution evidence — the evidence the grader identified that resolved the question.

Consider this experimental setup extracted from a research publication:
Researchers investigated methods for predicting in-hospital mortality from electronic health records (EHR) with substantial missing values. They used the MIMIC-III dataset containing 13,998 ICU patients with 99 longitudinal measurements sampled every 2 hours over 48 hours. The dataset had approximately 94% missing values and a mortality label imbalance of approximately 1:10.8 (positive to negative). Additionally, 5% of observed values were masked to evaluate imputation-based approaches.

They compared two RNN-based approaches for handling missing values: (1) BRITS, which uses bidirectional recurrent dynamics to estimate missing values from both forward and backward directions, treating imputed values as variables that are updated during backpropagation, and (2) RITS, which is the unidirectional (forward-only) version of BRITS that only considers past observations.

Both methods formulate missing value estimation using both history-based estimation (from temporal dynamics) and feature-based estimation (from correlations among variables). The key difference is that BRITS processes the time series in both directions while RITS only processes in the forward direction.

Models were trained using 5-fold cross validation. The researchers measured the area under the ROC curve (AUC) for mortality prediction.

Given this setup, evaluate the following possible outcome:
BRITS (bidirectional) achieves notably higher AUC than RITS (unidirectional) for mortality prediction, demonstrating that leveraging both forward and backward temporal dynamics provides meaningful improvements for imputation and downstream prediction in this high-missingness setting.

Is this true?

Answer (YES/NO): NO